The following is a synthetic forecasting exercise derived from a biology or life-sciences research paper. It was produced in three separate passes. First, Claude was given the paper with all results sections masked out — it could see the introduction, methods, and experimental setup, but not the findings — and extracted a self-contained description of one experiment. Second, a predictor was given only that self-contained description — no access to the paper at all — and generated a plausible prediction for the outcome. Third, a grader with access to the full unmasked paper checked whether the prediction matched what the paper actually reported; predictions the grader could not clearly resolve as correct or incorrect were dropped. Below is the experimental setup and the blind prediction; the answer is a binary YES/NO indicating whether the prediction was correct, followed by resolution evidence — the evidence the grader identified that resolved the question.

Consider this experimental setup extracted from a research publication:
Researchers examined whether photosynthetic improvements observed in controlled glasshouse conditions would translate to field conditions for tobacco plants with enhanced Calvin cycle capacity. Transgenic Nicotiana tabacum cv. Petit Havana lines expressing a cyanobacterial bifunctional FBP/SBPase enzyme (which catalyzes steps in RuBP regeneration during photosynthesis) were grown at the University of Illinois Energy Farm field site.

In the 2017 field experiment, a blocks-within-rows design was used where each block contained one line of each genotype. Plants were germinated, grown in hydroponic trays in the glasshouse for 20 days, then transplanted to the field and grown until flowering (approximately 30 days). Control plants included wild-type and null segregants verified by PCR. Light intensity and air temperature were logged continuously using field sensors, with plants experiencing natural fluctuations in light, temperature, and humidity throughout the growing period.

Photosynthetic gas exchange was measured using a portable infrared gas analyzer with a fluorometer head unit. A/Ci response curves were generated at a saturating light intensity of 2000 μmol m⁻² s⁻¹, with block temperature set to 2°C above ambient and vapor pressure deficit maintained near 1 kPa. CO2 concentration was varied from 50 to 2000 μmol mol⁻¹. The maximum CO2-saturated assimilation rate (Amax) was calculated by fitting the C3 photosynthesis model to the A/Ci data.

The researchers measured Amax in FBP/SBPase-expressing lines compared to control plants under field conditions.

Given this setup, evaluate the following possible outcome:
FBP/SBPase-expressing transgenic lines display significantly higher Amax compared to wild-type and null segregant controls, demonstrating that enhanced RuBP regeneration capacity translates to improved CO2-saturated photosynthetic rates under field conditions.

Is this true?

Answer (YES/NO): YES